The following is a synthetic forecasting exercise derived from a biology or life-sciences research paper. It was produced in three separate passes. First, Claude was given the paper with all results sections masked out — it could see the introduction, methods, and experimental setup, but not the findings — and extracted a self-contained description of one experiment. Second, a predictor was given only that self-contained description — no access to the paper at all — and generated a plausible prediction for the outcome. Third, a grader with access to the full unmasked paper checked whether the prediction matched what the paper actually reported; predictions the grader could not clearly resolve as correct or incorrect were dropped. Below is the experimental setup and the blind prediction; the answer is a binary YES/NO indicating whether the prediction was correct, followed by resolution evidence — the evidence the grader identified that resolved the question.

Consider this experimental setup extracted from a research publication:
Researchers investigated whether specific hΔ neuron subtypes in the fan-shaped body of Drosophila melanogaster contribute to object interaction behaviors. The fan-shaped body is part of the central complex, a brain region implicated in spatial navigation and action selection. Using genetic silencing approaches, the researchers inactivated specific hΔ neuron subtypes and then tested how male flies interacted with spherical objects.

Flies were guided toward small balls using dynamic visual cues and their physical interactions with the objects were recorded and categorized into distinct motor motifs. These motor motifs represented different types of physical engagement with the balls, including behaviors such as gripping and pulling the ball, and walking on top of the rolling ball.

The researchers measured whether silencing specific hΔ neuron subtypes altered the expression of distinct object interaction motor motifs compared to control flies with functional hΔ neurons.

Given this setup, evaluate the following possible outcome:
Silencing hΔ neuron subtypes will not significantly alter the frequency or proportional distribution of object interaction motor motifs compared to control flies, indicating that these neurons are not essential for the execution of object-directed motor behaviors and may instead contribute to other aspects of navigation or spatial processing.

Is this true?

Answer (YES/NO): NO